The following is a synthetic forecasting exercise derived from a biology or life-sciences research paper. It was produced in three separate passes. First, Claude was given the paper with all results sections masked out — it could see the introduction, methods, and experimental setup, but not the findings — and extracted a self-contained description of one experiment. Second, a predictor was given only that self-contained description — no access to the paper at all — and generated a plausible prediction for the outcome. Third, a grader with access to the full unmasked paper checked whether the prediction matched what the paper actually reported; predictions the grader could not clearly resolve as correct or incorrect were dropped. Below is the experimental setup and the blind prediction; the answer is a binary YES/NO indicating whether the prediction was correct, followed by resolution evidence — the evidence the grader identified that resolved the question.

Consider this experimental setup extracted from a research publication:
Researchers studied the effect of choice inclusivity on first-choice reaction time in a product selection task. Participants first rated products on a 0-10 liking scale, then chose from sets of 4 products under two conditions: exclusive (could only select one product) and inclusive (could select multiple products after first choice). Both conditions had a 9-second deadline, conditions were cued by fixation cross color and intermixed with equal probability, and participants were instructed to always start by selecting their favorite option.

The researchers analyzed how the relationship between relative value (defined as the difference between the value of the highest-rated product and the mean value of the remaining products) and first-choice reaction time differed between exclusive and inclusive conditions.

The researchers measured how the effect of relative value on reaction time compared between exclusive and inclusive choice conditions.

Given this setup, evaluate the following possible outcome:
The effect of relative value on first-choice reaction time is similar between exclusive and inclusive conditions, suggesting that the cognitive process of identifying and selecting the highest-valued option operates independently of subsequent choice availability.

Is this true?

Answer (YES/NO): YES